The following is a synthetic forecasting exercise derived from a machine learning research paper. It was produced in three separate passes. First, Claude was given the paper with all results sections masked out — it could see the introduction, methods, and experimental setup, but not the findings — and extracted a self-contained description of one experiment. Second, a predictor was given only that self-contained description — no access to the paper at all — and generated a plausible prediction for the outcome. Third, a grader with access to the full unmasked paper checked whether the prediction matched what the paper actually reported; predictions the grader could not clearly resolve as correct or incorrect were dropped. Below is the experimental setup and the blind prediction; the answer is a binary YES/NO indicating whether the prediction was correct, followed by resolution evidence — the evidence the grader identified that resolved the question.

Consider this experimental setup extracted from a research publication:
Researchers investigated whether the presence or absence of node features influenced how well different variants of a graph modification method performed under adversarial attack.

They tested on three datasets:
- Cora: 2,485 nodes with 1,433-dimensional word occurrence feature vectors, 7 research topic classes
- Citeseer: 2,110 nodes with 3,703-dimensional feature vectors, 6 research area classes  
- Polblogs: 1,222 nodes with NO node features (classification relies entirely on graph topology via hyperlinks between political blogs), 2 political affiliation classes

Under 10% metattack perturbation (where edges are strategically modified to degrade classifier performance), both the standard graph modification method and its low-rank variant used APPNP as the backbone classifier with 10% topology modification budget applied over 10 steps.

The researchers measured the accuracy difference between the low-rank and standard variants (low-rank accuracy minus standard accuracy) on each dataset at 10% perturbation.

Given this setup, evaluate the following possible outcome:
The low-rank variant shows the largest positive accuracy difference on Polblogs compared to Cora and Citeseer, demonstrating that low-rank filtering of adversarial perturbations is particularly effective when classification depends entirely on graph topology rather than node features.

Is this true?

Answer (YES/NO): YES